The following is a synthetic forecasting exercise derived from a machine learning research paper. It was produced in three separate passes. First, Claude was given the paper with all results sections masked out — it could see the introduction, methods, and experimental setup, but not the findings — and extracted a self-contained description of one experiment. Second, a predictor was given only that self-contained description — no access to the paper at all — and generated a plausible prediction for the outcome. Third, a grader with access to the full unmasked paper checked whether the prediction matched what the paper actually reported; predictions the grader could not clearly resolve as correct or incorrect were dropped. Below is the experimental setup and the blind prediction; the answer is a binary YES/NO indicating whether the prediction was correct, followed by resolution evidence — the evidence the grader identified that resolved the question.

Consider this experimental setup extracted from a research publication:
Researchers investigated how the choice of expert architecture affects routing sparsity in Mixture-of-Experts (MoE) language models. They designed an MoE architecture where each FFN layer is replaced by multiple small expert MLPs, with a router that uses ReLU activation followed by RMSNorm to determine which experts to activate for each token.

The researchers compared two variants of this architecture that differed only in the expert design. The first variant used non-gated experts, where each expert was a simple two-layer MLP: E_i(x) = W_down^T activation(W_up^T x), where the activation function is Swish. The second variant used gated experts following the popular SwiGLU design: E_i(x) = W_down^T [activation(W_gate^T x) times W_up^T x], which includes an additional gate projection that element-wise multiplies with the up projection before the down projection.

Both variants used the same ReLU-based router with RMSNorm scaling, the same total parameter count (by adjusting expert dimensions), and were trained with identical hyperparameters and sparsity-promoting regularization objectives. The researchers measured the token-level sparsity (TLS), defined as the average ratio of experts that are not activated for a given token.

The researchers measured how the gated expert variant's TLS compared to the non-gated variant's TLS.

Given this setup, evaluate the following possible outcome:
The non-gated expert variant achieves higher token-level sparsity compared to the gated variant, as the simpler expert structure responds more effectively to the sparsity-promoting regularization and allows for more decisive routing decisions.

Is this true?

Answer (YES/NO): YES